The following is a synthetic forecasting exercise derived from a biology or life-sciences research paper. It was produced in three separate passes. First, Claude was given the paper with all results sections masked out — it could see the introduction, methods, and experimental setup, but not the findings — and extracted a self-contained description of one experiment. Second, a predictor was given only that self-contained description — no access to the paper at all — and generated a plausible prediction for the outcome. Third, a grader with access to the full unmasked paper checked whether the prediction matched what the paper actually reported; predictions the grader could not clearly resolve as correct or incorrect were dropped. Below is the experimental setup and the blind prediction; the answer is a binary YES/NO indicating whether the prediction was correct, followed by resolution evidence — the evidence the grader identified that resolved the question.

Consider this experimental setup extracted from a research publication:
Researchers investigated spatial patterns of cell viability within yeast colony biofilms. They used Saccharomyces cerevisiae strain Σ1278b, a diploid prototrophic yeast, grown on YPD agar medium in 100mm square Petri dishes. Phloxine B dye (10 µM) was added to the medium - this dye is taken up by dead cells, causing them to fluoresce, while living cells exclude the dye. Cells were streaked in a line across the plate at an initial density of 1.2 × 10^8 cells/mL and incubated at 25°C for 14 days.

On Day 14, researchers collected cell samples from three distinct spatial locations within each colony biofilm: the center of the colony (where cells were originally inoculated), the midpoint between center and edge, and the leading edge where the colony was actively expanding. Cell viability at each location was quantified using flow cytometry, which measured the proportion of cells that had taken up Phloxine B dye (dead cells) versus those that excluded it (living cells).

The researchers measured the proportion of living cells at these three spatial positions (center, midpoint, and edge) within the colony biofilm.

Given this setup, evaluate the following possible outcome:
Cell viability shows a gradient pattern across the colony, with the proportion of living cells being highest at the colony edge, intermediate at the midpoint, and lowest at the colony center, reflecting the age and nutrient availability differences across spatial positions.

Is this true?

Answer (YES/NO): YES